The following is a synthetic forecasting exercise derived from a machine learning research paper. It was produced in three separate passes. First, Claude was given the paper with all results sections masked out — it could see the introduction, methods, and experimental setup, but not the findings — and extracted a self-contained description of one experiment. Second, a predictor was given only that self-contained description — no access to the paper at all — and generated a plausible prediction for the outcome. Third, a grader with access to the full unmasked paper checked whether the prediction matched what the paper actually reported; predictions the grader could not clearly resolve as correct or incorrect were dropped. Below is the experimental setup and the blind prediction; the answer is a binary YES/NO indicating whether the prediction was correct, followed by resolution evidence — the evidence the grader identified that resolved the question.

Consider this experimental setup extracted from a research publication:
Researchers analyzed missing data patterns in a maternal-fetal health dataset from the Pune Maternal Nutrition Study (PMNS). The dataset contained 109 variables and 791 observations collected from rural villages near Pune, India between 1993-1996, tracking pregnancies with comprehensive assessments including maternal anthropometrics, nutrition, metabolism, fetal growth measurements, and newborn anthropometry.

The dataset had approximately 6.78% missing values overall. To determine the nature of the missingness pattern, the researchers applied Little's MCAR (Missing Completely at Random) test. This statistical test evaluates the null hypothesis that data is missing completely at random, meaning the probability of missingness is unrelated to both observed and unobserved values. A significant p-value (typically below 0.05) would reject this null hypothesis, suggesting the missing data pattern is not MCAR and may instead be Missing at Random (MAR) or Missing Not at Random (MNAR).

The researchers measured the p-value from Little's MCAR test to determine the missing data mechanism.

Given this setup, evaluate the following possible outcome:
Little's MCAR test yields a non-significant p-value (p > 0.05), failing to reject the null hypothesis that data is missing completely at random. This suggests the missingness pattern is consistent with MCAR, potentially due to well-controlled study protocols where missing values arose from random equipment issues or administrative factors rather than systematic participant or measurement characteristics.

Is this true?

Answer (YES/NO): NO